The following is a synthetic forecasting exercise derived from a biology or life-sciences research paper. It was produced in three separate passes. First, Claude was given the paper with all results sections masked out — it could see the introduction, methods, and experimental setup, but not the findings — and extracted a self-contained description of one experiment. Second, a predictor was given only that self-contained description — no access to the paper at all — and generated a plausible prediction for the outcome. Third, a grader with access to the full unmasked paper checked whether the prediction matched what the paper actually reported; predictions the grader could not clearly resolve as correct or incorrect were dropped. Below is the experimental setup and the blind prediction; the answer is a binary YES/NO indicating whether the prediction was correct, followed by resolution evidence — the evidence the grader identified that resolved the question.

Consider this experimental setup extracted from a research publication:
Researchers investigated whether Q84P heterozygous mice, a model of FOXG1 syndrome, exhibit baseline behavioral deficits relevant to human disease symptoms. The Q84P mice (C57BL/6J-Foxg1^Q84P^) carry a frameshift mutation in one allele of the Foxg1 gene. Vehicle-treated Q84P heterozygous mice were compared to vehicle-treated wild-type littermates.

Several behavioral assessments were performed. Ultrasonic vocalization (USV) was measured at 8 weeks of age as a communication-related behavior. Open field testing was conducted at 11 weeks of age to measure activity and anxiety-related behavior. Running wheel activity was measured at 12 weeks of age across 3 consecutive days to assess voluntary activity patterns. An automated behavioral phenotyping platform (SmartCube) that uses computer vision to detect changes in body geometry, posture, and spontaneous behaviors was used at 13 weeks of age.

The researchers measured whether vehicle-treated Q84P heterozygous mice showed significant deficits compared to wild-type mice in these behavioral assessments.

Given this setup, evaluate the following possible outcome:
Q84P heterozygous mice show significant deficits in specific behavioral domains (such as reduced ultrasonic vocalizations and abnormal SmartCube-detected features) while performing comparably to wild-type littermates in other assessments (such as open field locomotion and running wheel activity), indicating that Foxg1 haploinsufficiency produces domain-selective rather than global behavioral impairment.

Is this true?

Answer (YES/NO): NO